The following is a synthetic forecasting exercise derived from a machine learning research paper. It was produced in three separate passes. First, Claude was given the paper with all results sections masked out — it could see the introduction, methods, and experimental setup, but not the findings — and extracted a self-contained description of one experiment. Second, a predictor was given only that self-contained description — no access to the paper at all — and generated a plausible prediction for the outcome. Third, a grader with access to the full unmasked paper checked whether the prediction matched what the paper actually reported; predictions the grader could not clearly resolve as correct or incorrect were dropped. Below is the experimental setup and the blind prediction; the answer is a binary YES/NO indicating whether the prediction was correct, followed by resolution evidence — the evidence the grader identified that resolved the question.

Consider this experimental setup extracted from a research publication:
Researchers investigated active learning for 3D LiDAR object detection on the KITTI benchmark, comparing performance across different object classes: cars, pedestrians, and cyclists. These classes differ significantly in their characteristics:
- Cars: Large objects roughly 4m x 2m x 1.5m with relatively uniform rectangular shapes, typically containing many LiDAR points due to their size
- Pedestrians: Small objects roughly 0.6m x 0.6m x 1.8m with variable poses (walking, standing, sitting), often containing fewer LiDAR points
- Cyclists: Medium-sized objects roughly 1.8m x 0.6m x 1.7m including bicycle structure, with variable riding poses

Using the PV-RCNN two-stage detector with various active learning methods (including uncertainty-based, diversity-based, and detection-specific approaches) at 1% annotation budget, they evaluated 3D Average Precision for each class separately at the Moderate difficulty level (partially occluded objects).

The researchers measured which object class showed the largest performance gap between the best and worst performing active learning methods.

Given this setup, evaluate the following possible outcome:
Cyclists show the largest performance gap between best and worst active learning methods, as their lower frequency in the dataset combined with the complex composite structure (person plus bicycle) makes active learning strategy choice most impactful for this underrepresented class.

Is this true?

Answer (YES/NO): NO